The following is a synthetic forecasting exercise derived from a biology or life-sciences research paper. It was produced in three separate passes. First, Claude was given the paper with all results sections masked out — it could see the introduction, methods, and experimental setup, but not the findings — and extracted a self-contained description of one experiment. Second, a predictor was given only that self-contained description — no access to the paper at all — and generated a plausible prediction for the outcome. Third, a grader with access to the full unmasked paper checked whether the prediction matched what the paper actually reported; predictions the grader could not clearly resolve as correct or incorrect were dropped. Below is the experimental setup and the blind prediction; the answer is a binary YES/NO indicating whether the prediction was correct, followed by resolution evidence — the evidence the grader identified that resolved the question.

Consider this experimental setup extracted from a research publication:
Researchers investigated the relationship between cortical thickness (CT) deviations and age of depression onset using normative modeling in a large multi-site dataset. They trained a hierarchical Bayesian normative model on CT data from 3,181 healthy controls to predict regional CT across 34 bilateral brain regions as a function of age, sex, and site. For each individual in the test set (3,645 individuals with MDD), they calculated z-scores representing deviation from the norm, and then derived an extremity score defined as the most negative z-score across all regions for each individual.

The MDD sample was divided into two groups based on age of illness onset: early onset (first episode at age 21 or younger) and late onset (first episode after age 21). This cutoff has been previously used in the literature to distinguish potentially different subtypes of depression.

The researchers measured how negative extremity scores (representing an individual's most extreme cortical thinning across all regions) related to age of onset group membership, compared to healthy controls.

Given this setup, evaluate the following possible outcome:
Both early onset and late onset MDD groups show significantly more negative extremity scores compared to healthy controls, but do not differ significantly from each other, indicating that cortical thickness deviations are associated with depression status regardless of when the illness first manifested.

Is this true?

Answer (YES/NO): NO